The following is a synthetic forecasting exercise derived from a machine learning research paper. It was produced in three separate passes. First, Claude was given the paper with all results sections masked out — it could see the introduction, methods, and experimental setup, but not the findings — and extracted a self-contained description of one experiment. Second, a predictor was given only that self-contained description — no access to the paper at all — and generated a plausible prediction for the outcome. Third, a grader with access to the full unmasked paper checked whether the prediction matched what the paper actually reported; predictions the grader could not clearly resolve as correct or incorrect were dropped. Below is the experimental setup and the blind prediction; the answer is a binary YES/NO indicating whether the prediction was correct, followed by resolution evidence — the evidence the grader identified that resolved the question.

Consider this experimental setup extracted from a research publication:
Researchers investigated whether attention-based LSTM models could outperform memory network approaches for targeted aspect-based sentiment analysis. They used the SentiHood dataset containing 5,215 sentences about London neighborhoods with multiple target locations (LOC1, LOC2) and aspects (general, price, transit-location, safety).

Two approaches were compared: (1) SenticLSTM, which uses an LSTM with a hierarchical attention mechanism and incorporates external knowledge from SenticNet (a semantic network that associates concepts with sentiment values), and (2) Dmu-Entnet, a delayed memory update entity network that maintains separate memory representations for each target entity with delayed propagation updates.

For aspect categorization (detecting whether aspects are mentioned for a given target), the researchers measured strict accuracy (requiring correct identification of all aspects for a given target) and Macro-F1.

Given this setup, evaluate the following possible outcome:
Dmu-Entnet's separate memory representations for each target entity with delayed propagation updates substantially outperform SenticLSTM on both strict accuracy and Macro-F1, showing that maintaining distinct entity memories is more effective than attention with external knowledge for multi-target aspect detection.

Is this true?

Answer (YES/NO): NO